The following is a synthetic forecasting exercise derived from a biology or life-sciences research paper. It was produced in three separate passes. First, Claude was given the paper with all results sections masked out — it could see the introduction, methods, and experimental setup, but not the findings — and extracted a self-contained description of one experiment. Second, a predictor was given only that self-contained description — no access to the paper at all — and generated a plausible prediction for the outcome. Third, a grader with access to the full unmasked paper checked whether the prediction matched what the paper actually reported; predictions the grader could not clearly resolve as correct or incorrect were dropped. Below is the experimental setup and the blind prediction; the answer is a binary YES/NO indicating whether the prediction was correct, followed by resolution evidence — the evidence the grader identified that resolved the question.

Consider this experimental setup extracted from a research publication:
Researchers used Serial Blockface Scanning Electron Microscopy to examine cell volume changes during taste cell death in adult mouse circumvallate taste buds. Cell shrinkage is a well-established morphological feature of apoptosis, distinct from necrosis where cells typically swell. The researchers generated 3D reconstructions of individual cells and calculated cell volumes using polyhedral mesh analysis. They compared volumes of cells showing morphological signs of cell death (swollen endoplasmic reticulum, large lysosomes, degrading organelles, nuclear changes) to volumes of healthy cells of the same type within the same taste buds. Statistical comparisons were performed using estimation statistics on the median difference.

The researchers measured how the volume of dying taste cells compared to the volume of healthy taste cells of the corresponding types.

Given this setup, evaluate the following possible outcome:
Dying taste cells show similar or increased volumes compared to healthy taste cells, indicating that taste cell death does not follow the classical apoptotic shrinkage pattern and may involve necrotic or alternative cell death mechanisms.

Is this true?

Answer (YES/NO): NO